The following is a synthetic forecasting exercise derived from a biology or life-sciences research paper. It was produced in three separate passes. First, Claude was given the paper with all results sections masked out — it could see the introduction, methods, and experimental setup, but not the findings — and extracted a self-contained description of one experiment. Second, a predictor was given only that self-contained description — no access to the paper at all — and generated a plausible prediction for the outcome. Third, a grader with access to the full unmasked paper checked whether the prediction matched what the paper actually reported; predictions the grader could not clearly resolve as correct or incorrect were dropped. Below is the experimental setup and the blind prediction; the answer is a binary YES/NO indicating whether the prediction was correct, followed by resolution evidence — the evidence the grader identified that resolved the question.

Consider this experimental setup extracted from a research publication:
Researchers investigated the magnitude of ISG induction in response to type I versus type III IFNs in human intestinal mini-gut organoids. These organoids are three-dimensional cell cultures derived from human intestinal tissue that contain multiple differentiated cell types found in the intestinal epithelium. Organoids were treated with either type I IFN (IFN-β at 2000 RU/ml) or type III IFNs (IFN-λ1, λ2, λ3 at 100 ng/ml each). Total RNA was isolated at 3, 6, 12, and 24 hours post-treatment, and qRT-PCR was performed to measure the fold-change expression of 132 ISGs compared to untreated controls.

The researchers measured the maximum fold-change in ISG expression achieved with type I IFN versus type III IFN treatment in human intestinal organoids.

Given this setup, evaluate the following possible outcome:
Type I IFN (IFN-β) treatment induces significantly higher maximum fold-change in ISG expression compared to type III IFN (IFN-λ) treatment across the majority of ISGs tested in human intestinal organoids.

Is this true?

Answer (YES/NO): YES